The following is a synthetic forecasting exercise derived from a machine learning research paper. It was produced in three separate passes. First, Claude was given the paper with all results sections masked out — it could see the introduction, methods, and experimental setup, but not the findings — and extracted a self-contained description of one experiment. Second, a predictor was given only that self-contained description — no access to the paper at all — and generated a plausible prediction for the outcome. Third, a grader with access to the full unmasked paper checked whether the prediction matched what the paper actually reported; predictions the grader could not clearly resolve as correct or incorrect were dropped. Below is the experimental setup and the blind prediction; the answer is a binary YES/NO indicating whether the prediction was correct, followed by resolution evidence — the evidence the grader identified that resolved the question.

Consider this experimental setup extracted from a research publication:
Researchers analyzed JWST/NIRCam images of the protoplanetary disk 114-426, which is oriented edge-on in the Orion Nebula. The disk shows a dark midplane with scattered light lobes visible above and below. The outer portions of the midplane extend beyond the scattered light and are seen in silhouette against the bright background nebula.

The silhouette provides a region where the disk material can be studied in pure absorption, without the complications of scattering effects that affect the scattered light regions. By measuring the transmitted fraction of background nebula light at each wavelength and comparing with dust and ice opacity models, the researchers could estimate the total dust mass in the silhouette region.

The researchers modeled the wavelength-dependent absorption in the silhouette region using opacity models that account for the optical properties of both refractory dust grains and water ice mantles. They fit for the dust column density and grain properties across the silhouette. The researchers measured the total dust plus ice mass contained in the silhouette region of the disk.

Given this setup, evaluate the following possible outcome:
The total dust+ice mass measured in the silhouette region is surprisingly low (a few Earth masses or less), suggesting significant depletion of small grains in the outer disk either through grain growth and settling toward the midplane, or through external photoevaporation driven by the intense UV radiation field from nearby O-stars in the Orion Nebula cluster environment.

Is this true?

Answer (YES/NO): NO